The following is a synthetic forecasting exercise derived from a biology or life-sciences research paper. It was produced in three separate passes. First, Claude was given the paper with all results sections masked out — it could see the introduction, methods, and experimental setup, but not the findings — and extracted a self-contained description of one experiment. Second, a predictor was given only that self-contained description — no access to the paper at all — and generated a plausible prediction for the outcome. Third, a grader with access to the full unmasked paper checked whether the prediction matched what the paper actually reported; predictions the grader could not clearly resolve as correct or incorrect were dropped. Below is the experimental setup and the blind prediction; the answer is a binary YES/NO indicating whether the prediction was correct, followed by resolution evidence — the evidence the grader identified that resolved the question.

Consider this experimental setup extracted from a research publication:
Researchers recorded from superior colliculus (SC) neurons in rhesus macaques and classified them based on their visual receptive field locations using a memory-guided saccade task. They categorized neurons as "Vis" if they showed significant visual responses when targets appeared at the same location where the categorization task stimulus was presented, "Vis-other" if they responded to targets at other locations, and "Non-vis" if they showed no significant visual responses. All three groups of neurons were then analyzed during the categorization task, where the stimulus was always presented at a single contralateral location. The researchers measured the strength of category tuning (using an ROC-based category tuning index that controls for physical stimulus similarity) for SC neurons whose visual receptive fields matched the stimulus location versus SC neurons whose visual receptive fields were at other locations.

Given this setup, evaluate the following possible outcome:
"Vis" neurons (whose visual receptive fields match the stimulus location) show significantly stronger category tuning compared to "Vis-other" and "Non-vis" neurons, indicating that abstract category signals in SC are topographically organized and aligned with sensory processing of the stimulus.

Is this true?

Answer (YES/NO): YES